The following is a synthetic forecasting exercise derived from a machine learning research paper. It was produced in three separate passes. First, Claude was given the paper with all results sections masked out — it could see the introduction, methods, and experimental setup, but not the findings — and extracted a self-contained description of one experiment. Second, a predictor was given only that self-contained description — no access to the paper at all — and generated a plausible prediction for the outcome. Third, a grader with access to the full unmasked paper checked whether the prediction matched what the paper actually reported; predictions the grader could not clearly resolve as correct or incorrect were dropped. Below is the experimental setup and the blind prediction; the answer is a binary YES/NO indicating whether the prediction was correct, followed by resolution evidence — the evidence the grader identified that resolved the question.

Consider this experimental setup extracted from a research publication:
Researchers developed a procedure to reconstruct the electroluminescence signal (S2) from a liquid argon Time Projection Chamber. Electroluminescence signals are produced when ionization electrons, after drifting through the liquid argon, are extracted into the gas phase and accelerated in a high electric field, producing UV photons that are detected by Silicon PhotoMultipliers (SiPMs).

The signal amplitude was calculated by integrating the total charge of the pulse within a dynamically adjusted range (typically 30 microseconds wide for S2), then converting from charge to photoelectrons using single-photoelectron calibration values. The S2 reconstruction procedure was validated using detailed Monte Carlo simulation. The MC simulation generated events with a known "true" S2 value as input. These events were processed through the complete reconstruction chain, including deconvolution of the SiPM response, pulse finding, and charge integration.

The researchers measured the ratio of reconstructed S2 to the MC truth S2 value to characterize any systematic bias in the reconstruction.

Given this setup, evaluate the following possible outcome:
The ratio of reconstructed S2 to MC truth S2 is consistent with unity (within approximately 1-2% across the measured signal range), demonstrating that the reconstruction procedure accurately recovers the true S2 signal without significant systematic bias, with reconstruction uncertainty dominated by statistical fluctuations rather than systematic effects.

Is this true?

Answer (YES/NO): NO